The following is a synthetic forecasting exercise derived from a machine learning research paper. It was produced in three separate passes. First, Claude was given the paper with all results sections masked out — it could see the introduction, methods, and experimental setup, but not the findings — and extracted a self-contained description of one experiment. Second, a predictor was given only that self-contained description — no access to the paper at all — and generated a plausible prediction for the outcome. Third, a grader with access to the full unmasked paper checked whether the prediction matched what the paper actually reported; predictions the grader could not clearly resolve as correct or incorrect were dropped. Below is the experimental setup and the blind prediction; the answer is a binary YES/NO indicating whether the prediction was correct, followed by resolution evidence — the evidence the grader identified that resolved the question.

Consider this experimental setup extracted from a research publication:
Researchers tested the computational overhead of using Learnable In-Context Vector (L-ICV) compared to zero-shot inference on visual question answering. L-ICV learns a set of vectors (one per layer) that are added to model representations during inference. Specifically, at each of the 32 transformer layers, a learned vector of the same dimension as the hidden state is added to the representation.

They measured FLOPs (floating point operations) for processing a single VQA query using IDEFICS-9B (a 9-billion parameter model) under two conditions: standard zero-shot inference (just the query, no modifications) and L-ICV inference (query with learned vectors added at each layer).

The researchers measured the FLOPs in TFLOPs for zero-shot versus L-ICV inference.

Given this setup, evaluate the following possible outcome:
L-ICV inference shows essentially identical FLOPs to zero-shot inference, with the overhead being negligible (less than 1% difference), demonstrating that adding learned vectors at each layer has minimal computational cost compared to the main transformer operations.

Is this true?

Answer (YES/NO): YES